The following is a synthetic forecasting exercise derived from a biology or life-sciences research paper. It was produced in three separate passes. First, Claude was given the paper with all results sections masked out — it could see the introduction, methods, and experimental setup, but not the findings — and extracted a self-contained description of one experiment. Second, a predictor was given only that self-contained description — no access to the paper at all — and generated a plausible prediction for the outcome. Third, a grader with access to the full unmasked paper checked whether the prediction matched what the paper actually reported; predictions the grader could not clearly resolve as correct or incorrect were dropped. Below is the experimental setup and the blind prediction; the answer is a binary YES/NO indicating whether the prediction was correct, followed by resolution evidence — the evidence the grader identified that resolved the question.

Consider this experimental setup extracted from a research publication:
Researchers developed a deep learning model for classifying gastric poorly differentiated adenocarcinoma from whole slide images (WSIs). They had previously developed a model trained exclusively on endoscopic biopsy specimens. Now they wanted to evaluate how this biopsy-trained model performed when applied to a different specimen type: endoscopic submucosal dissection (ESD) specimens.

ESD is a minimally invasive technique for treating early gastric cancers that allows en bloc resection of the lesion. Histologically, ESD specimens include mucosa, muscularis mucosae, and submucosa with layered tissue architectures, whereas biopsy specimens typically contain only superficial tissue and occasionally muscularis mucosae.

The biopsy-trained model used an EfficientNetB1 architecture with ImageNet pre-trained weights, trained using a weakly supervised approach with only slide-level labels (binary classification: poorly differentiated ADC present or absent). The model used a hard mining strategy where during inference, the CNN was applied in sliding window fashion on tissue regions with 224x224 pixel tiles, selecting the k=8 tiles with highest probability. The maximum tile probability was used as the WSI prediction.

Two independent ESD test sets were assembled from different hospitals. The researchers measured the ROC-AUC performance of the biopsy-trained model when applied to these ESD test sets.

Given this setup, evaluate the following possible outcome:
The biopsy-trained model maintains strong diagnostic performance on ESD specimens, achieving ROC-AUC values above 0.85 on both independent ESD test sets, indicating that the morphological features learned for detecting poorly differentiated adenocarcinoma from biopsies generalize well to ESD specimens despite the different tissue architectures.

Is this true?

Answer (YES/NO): NO